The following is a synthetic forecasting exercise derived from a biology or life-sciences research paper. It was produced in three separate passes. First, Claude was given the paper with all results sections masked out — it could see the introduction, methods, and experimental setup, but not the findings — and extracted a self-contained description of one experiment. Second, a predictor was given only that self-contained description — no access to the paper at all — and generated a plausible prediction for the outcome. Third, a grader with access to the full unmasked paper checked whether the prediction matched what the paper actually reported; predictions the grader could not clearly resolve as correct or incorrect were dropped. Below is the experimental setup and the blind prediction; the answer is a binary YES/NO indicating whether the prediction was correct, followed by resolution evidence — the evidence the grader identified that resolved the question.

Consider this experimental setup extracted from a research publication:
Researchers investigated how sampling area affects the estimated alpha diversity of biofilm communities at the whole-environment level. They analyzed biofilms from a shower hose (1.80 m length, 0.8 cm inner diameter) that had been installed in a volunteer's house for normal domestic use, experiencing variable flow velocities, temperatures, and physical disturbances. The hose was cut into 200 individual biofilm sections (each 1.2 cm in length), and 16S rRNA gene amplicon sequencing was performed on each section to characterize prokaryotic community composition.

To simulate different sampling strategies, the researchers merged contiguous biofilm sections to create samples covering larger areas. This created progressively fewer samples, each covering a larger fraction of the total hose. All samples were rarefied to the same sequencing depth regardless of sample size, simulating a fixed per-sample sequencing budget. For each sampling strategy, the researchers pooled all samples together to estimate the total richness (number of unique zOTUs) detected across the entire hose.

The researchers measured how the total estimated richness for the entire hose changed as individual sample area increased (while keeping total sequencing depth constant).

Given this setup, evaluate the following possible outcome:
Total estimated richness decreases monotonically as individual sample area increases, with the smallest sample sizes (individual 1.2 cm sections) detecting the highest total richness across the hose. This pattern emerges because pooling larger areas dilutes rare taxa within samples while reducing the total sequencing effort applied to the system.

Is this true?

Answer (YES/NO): YES